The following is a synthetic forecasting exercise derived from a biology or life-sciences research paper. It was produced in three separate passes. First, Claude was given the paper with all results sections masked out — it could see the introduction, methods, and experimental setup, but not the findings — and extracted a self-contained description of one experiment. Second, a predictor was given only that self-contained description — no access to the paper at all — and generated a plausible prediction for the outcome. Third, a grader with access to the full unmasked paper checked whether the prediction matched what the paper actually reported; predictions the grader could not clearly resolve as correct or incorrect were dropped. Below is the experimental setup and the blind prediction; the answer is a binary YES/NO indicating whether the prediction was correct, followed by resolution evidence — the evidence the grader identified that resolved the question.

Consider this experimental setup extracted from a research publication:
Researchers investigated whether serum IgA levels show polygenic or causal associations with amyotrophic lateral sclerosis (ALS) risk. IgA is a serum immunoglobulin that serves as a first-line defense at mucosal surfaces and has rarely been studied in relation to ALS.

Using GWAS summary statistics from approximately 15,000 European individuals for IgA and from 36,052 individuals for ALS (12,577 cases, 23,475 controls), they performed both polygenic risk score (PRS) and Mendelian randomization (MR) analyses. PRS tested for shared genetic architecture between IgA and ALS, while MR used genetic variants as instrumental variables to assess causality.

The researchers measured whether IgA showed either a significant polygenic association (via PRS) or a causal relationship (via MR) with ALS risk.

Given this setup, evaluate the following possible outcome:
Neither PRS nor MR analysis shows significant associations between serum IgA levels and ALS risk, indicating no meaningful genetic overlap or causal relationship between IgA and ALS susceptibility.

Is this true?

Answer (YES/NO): NO